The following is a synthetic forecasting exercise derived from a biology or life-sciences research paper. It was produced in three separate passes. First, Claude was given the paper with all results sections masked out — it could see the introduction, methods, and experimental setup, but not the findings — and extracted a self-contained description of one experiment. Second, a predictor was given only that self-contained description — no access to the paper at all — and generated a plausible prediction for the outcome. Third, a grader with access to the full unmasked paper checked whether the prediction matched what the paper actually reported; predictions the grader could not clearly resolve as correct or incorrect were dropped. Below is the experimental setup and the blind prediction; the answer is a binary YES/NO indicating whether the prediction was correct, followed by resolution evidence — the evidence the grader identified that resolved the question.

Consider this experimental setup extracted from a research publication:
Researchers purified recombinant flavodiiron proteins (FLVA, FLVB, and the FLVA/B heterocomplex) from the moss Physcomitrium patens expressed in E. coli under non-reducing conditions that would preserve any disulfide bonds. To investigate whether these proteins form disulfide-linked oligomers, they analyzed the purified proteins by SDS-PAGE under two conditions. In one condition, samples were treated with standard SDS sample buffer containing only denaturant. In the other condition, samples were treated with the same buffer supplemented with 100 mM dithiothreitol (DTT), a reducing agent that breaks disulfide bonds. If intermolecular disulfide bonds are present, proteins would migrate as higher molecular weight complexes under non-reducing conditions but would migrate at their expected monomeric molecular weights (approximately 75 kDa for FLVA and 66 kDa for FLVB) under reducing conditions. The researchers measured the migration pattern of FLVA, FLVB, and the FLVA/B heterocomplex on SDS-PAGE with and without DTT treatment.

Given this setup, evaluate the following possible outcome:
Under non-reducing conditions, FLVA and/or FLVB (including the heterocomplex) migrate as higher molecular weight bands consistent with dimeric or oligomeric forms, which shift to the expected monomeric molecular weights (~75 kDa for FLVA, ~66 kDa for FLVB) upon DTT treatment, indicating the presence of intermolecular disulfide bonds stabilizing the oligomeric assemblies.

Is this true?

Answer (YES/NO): YES